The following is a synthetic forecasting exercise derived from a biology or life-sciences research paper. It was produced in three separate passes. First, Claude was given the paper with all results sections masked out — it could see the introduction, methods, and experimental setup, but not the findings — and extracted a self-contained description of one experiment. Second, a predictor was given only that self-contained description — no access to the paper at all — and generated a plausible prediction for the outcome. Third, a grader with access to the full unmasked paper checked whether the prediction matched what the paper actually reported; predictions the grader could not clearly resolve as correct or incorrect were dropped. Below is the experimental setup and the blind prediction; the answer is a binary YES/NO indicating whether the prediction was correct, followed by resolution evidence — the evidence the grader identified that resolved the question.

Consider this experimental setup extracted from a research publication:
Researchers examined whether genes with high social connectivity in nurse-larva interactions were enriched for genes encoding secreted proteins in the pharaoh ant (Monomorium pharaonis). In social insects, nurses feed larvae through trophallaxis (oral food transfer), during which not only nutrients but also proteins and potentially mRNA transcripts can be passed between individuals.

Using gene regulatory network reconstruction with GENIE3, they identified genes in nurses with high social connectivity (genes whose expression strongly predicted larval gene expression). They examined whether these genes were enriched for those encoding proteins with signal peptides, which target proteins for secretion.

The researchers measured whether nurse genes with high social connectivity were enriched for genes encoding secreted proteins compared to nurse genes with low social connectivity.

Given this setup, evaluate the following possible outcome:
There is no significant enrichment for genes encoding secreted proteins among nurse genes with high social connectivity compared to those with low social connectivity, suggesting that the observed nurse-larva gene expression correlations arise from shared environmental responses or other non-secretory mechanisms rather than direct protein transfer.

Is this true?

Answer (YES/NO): NO